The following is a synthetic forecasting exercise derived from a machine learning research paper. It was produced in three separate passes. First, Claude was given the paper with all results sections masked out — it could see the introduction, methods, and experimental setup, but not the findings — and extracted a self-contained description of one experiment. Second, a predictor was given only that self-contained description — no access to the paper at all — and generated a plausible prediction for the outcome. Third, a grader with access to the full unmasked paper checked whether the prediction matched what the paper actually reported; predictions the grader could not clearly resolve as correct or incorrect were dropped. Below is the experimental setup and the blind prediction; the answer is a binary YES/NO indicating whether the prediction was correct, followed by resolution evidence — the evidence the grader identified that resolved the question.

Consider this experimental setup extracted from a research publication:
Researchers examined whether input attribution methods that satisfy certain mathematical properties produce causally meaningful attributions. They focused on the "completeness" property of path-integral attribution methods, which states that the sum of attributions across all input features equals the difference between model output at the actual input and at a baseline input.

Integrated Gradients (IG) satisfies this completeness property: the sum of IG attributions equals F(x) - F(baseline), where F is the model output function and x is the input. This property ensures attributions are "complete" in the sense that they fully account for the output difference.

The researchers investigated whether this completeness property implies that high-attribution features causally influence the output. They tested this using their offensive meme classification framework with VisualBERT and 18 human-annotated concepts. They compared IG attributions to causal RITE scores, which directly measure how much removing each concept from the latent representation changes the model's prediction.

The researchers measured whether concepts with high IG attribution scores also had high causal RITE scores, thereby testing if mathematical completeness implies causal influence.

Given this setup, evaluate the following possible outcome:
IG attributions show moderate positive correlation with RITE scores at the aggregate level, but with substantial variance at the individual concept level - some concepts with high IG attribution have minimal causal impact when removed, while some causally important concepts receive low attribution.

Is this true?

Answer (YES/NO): NO